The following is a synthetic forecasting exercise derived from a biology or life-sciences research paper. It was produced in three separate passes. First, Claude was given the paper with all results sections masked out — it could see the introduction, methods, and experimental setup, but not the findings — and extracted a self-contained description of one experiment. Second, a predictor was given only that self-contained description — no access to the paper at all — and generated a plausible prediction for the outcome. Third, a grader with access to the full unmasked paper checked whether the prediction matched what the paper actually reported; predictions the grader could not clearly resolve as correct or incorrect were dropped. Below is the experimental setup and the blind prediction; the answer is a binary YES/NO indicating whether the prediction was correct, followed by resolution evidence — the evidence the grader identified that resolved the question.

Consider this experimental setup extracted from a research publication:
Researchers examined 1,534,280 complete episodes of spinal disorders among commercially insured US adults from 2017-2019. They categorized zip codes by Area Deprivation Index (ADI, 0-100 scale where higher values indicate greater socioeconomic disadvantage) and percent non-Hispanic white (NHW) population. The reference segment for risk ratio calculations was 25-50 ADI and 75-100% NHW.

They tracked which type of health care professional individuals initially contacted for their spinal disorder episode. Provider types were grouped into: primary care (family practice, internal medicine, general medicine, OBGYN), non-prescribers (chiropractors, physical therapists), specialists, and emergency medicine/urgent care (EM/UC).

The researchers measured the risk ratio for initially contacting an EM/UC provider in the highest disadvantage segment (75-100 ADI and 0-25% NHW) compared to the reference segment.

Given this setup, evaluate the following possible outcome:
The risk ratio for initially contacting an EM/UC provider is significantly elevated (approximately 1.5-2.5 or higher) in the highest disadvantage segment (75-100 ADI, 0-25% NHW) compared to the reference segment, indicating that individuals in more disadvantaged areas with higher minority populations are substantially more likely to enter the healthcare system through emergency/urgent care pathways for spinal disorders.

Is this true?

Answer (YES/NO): YES